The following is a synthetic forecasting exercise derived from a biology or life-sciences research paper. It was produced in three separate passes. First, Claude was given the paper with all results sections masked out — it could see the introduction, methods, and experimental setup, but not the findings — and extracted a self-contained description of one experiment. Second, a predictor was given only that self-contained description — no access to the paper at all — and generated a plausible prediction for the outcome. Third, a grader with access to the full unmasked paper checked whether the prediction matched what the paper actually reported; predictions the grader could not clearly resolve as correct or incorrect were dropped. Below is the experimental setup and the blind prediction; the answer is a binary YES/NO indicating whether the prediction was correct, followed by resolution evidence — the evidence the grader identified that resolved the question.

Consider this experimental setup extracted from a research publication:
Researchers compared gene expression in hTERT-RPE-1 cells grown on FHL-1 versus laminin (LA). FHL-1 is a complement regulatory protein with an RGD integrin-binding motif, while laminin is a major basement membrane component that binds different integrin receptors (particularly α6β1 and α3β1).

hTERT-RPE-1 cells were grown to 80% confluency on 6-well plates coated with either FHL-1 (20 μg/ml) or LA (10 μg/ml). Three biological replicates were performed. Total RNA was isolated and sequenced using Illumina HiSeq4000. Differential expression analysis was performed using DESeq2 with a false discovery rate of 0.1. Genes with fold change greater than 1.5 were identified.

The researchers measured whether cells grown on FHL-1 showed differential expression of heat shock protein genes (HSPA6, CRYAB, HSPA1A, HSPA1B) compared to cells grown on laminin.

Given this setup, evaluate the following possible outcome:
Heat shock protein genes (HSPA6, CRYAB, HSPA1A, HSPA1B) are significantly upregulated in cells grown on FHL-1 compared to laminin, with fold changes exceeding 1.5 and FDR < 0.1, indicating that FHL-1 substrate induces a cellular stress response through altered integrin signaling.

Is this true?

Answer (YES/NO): YES